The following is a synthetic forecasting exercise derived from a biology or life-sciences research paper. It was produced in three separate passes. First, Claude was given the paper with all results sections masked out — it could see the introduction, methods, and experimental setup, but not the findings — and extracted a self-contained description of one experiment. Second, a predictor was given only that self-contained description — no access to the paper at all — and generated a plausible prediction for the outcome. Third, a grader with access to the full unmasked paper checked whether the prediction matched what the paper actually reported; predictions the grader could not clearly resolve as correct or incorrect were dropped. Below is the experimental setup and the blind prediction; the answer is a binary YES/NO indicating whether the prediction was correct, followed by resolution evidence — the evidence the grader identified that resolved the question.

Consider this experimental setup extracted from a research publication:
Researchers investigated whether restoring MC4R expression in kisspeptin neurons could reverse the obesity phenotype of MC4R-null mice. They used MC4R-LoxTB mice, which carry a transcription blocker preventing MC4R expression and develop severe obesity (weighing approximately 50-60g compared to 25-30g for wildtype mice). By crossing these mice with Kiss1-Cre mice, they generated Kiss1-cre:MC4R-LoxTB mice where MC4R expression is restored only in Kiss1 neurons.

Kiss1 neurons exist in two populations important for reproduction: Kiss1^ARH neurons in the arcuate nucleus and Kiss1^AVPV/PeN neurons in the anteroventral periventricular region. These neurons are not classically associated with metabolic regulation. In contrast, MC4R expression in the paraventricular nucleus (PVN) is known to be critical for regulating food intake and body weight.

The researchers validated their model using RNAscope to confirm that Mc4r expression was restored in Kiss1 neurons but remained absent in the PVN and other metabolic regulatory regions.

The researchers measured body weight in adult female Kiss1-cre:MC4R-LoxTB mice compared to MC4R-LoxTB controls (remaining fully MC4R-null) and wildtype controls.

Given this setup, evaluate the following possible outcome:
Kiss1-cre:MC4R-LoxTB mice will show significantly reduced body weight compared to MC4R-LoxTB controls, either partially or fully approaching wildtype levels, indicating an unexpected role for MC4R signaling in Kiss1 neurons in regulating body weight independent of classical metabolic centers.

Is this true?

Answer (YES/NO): NO